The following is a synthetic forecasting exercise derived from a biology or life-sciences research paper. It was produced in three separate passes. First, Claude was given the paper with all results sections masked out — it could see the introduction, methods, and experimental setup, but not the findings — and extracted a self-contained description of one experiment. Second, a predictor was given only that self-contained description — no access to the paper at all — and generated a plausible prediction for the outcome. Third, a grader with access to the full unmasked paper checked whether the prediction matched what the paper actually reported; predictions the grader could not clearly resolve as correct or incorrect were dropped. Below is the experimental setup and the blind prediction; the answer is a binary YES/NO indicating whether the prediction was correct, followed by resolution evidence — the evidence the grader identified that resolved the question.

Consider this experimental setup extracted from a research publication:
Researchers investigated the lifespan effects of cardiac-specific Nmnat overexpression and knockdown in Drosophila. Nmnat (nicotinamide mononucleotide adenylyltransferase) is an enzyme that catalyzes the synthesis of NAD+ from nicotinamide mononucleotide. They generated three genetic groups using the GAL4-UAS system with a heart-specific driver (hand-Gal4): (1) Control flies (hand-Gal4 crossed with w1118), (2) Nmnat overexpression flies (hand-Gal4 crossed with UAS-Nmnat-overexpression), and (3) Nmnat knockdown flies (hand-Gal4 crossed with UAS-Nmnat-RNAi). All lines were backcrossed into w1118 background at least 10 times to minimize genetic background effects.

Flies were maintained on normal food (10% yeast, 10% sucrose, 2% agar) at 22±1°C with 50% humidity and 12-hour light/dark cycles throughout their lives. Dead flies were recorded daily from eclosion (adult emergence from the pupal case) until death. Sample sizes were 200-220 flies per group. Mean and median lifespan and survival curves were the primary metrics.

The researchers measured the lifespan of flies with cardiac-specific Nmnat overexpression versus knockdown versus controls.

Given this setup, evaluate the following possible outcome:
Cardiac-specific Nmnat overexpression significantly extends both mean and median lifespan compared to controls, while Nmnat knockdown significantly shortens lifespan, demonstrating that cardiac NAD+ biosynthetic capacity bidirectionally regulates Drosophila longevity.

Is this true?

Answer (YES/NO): YES